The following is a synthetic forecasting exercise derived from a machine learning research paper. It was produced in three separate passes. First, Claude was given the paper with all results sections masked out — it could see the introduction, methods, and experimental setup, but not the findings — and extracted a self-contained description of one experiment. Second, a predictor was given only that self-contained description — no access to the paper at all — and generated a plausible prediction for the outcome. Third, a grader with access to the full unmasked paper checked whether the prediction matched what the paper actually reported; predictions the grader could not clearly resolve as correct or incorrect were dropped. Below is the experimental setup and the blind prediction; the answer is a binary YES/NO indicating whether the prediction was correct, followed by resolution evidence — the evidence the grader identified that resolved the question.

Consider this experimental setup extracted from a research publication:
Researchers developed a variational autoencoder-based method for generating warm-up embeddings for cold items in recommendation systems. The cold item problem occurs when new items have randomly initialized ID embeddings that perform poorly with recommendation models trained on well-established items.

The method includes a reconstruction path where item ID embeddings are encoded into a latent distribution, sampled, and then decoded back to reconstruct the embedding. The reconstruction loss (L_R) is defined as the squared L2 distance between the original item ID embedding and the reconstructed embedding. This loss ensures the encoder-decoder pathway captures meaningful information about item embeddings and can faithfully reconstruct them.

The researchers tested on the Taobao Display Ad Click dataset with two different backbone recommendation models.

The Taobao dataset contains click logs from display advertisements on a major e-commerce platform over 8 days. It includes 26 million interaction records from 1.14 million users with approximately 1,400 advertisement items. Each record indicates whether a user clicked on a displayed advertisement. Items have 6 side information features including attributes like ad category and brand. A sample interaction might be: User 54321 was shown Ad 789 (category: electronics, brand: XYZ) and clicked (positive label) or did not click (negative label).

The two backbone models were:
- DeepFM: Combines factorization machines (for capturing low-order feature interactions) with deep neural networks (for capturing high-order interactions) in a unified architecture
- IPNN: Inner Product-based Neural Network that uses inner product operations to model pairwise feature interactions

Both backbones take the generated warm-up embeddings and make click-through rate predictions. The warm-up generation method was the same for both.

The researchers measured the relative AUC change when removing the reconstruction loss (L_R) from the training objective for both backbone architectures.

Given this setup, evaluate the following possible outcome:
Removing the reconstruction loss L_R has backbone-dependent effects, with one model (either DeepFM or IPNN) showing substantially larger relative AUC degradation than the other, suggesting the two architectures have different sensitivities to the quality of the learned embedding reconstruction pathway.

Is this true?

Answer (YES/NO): NO